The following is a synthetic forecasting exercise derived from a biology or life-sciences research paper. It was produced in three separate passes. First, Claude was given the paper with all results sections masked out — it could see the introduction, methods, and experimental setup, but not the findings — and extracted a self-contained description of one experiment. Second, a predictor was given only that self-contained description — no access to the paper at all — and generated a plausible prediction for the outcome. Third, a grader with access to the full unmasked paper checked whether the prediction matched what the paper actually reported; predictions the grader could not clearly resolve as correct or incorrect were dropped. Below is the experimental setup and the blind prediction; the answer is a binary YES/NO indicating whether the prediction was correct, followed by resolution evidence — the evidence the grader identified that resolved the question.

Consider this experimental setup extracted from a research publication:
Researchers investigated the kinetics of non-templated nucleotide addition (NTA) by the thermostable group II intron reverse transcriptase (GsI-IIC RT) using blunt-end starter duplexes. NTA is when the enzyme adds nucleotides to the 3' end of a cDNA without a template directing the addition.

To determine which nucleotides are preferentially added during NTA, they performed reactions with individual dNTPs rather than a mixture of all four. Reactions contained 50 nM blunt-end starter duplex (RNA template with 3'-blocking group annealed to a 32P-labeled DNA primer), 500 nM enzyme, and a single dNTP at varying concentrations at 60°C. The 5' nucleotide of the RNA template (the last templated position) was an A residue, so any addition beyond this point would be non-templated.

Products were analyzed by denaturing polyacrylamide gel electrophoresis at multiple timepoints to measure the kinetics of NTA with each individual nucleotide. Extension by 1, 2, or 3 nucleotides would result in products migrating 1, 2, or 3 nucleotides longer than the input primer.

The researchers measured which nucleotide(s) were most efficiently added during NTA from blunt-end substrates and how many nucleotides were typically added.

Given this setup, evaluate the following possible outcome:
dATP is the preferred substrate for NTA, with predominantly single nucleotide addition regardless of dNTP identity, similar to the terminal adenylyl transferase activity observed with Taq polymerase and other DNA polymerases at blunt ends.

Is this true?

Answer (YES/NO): YES